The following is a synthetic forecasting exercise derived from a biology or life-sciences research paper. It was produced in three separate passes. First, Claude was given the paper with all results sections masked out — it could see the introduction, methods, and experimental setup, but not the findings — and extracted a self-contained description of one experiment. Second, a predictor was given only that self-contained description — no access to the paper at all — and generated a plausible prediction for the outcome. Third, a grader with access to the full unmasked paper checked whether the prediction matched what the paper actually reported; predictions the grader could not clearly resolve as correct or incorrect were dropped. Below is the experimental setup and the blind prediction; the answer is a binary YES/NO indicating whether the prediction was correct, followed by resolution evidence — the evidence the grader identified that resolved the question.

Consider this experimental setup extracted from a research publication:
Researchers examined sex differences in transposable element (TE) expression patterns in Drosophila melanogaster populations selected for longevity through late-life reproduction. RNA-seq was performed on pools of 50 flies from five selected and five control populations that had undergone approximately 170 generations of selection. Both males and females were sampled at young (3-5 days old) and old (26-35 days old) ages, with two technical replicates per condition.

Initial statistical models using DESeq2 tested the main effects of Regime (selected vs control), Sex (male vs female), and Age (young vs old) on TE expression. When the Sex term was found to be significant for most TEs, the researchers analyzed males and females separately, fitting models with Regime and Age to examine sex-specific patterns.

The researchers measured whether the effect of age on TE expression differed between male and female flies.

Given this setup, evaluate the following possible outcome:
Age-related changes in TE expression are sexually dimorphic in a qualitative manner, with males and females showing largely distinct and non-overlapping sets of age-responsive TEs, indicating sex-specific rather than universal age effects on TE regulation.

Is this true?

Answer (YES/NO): NO